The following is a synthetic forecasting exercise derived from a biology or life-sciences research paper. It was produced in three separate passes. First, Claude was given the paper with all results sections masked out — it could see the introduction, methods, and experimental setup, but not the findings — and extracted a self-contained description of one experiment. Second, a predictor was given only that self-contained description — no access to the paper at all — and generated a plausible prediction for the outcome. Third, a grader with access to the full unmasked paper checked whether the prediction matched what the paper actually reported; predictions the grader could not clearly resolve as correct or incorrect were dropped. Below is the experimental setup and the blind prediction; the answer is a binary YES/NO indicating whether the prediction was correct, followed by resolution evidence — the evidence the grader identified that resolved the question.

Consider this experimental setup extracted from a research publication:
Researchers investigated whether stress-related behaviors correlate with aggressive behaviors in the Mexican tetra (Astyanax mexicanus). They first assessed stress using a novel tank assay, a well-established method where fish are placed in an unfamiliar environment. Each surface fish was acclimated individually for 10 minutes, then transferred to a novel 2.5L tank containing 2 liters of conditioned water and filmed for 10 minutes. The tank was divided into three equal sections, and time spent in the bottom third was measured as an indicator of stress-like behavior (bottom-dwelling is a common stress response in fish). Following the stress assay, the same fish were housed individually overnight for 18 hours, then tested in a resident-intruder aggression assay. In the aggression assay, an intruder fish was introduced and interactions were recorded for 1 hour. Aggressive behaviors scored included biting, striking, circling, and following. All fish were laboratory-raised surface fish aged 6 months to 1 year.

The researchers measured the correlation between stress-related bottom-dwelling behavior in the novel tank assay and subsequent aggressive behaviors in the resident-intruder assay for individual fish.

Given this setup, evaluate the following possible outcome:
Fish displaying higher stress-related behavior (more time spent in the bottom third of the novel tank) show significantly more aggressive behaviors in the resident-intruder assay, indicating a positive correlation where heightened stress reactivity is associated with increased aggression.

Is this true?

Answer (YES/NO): NO